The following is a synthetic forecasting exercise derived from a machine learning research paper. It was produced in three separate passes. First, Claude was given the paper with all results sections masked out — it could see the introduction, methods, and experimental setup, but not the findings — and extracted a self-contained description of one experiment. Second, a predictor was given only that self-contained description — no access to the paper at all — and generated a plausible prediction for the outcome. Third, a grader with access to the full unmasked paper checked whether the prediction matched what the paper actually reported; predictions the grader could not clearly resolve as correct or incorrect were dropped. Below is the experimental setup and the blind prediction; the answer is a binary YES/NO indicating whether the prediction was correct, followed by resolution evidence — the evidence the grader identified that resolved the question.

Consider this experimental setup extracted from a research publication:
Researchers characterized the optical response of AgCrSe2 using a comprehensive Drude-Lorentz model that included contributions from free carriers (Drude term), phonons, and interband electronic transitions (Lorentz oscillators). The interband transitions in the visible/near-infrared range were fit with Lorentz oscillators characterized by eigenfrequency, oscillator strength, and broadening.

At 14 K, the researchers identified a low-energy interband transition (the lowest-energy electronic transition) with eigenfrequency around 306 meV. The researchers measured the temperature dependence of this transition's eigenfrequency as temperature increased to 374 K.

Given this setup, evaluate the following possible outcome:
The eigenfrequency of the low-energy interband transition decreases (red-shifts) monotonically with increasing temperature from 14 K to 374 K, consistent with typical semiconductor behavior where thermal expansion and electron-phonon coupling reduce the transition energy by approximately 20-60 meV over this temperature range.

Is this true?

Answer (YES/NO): NO